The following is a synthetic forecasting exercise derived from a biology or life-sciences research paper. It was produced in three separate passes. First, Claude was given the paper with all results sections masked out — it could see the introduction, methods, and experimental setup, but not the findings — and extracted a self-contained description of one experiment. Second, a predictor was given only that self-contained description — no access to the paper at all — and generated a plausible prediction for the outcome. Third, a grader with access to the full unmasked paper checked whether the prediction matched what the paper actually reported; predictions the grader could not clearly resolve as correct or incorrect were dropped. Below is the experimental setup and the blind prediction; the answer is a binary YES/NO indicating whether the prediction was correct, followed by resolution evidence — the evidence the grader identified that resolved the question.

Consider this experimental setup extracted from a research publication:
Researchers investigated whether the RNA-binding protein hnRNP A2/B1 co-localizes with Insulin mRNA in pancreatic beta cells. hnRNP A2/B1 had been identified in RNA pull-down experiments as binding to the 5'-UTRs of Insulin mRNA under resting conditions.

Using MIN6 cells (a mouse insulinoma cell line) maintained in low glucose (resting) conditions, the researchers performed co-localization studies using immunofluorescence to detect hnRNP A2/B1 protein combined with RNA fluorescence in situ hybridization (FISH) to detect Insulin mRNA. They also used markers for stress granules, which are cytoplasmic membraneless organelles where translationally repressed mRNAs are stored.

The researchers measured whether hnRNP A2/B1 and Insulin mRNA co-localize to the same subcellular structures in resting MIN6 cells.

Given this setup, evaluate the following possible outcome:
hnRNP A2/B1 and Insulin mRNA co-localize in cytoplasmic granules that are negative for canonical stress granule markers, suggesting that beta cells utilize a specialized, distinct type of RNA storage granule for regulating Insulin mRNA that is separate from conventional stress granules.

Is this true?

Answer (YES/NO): NO